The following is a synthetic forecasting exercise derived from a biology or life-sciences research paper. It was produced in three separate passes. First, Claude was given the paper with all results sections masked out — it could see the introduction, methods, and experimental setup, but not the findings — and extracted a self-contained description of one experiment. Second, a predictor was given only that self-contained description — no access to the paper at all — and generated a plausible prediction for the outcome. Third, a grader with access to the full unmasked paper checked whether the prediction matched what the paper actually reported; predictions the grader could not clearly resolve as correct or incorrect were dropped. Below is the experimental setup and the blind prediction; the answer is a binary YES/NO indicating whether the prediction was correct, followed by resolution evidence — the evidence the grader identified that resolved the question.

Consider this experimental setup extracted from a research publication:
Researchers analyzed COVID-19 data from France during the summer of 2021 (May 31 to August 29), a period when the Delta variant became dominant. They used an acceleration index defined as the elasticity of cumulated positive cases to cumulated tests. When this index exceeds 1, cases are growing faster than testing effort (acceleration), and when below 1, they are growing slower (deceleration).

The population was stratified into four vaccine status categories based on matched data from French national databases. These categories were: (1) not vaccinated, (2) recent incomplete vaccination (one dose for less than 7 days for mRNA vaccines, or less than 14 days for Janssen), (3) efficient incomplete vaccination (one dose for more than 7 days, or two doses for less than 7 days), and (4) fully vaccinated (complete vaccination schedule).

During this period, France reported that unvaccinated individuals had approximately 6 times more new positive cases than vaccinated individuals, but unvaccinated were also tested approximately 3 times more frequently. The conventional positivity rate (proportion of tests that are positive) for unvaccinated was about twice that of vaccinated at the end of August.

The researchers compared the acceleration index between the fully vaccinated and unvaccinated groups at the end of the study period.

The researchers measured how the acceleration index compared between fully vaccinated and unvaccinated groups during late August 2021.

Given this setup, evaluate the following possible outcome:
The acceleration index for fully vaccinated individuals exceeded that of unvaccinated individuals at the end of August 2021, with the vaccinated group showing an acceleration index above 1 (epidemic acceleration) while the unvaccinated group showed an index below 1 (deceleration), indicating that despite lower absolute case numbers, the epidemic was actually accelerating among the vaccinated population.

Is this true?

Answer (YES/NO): NO